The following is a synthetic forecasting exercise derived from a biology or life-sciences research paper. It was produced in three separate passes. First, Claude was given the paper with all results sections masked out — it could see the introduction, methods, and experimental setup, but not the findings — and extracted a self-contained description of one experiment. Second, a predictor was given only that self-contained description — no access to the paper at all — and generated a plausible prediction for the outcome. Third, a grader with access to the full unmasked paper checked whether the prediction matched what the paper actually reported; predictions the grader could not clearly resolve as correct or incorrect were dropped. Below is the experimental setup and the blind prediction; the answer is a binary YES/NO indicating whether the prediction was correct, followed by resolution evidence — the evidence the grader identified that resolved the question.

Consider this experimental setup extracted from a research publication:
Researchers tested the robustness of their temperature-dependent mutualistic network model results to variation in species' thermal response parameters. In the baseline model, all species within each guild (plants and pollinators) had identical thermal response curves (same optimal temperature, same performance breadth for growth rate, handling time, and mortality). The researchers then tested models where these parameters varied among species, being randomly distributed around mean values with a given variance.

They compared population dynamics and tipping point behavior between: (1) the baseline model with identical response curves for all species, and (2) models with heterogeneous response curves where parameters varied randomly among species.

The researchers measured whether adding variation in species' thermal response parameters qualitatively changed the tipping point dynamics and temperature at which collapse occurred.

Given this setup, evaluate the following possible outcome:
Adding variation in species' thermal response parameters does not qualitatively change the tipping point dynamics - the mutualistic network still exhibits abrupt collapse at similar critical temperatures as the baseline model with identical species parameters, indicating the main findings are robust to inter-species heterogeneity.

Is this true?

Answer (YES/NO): YES